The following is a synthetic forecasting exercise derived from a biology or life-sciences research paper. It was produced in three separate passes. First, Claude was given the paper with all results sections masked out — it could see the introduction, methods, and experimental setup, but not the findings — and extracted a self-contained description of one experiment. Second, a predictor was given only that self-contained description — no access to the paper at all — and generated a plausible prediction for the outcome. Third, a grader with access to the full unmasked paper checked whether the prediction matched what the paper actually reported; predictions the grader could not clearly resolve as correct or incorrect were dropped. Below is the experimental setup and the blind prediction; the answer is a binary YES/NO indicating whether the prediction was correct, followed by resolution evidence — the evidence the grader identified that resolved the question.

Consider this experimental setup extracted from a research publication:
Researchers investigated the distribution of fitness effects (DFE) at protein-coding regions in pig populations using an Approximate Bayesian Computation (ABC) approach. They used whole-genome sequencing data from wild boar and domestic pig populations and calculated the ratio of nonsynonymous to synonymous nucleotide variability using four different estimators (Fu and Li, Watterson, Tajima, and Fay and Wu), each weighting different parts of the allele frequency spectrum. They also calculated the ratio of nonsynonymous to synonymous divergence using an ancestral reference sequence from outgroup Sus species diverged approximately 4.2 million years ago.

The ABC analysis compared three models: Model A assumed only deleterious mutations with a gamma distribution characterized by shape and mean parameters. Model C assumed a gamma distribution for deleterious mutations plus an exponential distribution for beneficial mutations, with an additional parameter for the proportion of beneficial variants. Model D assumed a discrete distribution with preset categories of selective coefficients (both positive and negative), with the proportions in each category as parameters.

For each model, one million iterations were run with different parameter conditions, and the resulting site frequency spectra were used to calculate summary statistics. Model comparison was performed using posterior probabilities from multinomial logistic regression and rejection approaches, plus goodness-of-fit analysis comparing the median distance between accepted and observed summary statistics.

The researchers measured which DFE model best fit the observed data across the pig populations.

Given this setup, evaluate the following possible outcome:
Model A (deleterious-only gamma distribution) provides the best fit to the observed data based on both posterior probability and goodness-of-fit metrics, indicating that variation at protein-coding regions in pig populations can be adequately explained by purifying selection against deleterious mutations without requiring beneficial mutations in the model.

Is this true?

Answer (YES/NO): NO